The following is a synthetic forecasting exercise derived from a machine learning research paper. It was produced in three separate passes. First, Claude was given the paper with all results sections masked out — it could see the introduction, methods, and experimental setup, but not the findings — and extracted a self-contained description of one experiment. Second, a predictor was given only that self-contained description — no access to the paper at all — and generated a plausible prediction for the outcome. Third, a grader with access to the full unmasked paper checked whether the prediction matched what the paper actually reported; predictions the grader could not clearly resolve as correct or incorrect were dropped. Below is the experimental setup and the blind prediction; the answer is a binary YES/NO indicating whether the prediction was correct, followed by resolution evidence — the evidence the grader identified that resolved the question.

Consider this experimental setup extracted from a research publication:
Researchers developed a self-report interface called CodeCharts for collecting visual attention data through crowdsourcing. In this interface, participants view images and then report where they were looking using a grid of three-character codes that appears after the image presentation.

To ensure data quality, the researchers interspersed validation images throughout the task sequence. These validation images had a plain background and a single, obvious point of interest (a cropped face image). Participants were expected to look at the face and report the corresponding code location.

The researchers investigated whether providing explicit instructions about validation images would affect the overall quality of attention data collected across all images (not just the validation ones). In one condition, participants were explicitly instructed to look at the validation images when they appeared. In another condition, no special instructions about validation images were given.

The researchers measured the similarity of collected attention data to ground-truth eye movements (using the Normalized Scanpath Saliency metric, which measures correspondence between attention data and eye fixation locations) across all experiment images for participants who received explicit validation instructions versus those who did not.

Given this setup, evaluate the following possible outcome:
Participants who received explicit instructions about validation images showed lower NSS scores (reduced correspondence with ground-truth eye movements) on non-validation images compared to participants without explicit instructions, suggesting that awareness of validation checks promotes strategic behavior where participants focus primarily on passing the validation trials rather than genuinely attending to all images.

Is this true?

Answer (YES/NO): NO